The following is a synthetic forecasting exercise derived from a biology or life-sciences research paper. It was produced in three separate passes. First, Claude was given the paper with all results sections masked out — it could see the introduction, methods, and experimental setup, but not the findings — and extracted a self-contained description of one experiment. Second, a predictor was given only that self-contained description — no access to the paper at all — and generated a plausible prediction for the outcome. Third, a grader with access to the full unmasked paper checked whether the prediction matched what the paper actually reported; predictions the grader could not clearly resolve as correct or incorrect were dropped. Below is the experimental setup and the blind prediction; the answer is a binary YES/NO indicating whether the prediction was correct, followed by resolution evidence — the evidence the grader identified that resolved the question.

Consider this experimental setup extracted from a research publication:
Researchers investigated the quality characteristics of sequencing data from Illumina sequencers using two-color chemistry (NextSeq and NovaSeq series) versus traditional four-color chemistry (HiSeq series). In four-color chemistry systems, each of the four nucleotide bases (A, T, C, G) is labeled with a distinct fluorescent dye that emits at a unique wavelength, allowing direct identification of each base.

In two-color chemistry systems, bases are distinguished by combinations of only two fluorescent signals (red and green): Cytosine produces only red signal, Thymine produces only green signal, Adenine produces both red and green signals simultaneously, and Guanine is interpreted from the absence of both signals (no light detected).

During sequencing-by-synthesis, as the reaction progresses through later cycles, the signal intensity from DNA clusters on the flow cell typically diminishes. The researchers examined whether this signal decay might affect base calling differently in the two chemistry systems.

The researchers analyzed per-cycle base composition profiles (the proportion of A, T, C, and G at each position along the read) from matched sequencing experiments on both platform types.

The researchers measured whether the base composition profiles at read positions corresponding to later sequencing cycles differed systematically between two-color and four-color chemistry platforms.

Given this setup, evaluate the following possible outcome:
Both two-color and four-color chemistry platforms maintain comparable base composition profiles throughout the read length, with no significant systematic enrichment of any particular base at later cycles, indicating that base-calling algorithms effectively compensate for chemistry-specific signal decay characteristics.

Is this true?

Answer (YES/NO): NO